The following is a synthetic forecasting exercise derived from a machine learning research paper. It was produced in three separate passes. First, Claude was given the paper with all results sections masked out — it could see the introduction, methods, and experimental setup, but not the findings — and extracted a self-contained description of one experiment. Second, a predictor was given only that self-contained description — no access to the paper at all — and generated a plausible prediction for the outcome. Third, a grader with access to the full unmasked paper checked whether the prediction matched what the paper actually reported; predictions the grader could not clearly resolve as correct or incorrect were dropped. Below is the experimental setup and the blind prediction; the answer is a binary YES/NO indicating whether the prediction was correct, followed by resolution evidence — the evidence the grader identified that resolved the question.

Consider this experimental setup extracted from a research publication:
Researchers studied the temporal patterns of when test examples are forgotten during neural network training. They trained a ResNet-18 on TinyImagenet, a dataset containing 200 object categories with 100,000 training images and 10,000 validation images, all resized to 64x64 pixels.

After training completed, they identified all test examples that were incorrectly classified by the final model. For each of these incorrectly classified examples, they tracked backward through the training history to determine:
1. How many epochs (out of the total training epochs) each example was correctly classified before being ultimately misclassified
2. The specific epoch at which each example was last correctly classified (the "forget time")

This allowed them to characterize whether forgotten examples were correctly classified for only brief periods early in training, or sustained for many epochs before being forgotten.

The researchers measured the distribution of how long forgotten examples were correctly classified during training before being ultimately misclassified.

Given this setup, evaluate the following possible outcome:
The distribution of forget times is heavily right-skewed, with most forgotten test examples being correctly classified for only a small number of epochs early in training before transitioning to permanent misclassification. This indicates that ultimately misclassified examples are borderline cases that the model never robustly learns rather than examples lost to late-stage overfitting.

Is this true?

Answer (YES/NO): NO